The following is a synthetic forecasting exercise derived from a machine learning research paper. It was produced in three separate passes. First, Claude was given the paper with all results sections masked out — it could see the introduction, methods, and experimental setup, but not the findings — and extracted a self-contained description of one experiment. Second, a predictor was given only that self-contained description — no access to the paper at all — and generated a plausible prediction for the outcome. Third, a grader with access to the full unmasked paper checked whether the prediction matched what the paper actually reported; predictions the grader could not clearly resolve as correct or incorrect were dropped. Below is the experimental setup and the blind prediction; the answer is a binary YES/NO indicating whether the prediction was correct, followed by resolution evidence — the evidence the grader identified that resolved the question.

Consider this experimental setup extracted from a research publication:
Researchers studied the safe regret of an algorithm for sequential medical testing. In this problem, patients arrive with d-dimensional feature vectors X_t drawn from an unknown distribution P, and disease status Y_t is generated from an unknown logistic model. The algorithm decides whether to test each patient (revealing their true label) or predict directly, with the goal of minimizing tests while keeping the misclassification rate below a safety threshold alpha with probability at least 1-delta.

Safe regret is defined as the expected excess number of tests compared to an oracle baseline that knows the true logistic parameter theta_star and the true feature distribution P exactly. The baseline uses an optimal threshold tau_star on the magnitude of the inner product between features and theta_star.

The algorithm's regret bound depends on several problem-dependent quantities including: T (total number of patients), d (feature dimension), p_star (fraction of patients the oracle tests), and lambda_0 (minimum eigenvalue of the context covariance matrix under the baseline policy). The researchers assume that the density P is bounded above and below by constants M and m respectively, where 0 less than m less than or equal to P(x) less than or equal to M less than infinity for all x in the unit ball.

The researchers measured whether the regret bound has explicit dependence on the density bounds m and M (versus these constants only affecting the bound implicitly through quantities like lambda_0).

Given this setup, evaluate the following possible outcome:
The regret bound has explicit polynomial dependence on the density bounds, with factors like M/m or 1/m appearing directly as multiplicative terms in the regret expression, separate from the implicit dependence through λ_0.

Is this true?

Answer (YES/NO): YES